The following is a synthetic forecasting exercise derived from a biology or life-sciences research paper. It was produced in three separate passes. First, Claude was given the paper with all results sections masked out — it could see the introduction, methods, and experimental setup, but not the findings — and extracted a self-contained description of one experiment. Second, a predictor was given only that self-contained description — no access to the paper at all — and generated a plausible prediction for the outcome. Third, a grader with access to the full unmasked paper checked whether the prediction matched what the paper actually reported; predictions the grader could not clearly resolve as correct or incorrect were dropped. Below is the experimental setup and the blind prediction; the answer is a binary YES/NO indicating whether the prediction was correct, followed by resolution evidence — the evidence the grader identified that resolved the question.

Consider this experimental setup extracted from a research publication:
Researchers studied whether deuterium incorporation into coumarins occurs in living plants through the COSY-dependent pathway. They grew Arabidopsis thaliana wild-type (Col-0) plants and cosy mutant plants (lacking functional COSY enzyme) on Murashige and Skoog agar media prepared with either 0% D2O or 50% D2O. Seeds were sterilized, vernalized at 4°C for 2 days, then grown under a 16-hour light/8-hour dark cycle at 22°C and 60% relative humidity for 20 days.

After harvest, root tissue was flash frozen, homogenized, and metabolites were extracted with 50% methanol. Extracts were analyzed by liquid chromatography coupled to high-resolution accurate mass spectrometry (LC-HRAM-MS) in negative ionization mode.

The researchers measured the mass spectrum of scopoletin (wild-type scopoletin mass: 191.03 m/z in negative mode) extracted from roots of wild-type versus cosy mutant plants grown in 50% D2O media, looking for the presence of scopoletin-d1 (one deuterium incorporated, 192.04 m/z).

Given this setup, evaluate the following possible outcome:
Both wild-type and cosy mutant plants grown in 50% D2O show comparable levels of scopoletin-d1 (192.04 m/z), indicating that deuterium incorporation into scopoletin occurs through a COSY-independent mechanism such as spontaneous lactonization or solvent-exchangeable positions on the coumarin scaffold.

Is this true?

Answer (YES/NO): NO